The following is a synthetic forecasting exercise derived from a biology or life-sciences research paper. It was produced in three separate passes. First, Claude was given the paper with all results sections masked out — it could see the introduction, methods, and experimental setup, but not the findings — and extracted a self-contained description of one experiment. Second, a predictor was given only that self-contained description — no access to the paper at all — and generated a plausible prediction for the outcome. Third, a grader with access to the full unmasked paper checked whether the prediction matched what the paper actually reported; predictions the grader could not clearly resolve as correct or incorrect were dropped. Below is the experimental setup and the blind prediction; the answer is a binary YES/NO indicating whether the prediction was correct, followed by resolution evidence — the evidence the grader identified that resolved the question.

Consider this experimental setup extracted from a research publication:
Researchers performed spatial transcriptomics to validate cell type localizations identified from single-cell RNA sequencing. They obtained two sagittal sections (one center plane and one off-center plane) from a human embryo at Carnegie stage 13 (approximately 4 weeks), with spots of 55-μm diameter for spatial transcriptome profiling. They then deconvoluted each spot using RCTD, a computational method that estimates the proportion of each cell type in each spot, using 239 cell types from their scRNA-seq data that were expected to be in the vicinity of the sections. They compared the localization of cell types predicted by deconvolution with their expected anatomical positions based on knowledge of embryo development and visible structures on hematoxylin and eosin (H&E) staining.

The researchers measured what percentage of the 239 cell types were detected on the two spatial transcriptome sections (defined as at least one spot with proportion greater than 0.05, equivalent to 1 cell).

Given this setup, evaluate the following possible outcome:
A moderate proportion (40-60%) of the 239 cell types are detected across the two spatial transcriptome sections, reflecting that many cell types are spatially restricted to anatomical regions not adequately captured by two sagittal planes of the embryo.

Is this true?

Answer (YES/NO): NO